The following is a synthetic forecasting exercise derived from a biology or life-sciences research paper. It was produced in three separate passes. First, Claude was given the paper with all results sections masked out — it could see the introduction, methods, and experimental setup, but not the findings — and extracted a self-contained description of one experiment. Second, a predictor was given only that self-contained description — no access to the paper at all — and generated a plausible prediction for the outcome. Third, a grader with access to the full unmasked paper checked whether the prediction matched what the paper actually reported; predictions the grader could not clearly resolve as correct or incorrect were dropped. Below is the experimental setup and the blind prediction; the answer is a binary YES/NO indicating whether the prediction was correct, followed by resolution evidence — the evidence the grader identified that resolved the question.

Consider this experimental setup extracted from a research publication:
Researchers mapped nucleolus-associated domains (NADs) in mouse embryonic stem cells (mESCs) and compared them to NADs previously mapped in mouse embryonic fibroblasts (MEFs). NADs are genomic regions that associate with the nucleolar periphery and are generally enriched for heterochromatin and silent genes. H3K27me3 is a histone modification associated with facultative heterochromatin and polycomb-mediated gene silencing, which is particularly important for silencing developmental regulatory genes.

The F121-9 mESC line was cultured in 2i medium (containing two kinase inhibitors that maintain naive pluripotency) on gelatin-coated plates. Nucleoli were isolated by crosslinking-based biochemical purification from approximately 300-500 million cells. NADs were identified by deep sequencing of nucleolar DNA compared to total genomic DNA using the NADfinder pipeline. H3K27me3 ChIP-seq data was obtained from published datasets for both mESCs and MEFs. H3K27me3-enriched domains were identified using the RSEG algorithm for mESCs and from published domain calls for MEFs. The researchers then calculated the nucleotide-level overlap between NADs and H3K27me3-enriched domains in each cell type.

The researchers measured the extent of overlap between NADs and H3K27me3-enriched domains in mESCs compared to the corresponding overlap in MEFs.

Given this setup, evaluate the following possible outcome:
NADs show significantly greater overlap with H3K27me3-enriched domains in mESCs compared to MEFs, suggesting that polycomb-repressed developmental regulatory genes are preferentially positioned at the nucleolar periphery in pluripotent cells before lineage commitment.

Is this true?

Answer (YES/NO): NO